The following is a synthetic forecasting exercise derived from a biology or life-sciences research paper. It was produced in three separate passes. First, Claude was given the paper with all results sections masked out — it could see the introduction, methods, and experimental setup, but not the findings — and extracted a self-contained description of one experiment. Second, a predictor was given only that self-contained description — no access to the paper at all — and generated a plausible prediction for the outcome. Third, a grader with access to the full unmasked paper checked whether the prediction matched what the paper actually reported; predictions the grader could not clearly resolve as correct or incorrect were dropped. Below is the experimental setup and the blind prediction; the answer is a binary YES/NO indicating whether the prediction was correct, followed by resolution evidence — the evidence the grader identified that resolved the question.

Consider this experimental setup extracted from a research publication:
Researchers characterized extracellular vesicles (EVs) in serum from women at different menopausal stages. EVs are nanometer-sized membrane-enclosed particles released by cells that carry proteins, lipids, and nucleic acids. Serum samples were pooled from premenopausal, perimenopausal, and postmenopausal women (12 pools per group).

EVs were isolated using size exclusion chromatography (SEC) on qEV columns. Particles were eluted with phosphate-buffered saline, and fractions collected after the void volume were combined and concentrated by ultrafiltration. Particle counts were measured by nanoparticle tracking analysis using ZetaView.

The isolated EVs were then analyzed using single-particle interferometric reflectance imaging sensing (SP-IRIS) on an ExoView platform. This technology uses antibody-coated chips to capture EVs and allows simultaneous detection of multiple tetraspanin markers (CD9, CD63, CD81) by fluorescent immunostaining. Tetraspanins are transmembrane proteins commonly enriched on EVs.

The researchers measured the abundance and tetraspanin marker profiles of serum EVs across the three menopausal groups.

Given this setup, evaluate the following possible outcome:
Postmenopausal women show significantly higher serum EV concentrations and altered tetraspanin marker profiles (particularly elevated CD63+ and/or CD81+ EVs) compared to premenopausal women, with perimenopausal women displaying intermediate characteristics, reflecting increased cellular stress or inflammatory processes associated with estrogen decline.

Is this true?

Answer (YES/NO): NO